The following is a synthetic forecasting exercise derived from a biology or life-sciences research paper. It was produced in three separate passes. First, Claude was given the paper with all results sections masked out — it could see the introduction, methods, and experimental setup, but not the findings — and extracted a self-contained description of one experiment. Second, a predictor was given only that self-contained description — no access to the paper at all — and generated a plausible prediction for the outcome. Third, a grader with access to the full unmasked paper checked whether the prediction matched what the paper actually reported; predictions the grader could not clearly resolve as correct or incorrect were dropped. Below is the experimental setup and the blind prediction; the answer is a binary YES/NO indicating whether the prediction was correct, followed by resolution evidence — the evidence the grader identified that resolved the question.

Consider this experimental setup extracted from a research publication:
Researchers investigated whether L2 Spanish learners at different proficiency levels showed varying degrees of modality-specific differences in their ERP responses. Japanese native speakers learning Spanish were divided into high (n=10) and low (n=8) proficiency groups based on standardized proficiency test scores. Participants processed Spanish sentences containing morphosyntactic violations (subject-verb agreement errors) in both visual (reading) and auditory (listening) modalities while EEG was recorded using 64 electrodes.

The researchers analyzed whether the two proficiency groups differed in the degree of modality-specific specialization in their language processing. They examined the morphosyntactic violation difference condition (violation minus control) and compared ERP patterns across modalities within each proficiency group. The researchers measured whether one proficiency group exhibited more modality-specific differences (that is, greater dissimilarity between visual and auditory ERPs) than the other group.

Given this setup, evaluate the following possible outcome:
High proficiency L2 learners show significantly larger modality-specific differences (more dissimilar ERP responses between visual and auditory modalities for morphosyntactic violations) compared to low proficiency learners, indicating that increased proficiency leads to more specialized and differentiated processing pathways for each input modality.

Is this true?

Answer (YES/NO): YES